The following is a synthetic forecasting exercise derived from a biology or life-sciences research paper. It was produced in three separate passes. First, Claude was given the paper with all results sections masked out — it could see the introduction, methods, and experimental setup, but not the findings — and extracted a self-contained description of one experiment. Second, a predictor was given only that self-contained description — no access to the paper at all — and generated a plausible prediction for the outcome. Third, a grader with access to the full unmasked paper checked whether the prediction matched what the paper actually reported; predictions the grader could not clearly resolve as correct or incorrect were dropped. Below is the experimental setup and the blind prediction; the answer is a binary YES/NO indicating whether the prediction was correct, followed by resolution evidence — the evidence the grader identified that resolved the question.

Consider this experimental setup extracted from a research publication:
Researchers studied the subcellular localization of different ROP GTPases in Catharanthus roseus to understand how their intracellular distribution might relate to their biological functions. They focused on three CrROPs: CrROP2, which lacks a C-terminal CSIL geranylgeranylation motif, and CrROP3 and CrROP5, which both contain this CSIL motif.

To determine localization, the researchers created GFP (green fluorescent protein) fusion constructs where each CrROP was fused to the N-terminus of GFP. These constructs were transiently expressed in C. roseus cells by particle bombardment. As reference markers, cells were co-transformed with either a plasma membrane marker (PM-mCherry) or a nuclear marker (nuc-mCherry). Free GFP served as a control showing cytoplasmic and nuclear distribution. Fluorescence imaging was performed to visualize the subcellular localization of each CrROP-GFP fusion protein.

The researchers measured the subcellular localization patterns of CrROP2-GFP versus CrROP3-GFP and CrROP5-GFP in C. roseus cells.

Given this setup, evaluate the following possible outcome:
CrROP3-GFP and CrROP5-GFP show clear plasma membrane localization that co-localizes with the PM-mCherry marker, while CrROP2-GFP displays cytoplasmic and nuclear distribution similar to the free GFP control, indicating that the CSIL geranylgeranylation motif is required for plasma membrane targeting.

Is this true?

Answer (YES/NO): NO